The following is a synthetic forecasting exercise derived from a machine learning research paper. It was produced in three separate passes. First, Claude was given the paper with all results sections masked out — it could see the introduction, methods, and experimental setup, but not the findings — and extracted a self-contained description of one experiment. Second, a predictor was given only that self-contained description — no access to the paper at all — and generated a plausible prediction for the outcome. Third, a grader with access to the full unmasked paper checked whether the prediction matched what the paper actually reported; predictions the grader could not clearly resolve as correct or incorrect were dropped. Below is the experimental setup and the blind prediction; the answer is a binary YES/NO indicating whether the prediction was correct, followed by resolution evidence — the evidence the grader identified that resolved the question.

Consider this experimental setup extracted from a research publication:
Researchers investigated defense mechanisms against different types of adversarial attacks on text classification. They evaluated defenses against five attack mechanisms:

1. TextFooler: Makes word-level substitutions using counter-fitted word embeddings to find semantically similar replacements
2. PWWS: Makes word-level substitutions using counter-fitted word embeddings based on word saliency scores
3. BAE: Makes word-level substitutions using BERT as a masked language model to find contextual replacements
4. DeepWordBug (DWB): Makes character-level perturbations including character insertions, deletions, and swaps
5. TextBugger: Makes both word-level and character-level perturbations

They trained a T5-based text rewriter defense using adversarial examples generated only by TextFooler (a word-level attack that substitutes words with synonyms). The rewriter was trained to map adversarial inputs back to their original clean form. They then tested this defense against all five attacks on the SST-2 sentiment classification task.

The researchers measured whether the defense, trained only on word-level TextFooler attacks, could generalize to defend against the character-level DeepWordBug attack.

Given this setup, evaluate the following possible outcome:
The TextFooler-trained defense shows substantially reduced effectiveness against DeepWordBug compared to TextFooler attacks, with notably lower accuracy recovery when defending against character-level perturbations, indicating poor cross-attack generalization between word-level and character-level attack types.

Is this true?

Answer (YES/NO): NO